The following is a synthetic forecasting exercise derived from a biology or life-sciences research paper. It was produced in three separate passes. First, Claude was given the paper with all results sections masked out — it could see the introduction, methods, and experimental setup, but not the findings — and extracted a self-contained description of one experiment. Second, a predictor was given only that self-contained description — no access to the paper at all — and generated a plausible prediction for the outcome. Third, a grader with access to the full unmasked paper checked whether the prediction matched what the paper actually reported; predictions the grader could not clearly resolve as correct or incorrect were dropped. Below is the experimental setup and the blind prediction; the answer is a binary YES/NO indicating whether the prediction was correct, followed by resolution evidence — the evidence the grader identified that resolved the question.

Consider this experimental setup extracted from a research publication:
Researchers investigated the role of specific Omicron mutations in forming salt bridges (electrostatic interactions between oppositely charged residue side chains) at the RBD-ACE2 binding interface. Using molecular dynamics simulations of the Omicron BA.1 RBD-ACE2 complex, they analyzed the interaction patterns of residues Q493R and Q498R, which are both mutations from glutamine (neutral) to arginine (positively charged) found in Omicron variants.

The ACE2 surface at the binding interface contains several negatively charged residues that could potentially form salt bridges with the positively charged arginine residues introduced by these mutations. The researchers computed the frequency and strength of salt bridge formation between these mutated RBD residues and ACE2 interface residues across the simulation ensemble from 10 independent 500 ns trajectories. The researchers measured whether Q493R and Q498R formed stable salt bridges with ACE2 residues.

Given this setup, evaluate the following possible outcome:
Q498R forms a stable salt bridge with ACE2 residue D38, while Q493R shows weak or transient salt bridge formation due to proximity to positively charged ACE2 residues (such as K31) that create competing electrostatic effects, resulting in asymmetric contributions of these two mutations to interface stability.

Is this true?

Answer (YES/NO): NO